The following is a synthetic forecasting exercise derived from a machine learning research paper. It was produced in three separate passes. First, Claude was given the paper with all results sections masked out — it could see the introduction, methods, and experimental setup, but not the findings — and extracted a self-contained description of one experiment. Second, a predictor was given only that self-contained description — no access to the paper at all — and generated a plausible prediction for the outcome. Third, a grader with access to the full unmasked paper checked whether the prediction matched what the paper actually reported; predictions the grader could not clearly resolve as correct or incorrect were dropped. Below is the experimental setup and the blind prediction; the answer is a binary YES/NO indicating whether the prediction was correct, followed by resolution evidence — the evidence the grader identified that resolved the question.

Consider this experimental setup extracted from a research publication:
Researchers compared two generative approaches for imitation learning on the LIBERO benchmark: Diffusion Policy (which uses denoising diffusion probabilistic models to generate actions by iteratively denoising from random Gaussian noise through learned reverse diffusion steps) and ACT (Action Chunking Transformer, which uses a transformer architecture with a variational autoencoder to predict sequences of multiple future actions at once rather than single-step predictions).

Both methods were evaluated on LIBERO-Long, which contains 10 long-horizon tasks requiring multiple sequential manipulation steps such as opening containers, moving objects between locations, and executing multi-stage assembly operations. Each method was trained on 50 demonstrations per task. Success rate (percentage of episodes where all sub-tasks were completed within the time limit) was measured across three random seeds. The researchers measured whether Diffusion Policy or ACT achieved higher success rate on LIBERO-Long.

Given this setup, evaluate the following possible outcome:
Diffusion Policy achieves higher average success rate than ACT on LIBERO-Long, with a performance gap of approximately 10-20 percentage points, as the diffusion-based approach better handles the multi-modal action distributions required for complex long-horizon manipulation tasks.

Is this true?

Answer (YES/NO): NO